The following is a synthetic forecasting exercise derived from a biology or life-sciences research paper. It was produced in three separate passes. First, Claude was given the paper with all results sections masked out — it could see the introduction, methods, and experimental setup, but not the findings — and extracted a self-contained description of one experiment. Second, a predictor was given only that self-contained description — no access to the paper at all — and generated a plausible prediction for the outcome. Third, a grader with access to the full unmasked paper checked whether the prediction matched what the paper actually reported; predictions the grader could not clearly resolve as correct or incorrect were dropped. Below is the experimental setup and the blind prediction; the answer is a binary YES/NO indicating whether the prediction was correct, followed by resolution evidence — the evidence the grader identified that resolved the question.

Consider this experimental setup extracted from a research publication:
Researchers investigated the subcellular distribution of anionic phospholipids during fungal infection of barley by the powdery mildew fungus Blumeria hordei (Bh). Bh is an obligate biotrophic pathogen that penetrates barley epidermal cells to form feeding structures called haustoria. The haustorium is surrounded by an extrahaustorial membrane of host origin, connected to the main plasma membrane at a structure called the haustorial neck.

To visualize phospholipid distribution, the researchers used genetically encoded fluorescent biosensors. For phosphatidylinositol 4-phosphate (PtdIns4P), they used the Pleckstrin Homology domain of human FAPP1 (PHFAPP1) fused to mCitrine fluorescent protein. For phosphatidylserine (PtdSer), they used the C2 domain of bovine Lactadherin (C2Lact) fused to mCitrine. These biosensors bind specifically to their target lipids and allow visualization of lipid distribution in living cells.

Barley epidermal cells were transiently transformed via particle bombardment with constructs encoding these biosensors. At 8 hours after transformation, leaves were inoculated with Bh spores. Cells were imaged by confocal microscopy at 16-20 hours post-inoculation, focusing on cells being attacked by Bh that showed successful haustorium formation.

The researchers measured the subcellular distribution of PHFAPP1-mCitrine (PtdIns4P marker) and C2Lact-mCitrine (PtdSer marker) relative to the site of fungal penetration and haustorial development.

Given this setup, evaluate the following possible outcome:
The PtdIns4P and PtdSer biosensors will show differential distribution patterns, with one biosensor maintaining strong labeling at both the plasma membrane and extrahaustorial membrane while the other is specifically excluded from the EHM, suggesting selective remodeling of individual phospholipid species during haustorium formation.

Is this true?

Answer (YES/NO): NO